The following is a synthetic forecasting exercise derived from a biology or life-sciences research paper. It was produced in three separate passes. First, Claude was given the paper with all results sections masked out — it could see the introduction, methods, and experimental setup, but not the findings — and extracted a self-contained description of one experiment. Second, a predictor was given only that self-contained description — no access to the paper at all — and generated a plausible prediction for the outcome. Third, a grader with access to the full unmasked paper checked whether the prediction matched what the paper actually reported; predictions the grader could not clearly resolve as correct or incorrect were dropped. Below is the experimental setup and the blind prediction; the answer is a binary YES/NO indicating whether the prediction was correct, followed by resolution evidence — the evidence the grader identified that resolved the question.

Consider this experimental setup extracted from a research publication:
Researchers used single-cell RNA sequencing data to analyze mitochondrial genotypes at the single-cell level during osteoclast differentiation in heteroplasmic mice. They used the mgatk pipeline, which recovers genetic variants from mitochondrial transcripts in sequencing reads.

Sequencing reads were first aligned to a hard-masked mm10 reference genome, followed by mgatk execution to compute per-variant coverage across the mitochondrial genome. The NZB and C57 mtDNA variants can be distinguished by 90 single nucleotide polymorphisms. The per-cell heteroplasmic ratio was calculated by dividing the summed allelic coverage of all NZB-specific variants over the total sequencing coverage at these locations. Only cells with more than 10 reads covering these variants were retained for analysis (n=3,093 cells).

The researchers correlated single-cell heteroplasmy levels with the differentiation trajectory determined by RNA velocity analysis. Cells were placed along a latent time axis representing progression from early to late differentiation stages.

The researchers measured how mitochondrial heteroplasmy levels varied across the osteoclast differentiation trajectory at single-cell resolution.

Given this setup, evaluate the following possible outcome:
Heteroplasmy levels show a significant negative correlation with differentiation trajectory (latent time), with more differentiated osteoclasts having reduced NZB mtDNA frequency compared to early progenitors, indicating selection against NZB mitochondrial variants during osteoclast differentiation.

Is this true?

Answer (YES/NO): NO